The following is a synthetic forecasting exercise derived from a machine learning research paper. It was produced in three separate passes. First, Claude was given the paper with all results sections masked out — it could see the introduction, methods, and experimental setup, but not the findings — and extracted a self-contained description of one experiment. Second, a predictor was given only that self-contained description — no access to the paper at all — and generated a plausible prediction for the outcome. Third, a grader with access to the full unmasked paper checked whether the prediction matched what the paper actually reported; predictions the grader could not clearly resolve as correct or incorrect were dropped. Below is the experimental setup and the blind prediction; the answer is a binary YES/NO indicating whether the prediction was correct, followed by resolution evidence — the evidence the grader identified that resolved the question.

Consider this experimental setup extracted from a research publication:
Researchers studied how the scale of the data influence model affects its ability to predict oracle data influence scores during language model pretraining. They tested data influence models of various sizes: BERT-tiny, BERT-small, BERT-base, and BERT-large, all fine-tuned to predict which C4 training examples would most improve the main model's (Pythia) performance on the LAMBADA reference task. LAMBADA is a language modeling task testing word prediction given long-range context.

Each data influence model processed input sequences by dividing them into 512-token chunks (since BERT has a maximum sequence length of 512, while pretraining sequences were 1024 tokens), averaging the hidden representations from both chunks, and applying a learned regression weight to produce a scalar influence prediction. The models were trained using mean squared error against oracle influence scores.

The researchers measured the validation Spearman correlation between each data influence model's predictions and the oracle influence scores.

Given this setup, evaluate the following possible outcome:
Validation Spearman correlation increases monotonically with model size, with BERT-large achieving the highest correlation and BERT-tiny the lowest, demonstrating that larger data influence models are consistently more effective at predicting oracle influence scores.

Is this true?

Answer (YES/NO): NO